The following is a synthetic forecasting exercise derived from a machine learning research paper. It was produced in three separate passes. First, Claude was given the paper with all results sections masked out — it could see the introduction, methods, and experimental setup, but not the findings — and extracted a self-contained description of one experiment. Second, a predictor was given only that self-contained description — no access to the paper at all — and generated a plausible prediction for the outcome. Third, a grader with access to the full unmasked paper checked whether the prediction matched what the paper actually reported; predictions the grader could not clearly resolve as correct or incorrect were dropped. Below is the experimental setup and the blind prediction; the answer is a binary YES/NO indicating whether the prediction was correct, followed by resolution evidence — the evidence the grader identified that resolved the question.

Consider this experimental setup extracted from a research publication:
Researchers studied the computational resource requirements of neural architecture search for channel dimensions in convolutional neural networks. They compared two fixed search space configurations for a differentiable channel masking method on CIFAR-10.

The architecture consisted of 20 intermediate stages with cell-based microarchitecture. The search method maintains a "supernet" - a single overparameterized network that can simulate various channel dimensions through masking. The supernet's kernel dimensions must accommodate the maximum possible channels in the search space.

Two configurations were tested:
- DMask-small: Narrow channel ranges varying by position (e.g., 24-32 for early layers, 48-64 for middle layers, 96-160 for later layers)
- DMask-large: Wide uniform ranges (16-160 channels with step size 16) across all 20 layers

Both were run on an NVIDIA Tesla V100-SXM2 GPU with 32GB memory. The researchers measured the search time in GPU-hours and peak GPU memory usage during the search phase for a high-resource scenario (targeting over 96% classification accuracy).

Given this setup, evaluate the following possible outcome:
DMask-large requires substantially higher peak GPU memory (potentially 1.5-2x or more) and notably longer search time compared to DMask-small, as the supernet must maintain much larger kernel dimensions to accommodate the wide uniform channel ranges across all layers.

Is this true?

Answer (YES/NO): YES